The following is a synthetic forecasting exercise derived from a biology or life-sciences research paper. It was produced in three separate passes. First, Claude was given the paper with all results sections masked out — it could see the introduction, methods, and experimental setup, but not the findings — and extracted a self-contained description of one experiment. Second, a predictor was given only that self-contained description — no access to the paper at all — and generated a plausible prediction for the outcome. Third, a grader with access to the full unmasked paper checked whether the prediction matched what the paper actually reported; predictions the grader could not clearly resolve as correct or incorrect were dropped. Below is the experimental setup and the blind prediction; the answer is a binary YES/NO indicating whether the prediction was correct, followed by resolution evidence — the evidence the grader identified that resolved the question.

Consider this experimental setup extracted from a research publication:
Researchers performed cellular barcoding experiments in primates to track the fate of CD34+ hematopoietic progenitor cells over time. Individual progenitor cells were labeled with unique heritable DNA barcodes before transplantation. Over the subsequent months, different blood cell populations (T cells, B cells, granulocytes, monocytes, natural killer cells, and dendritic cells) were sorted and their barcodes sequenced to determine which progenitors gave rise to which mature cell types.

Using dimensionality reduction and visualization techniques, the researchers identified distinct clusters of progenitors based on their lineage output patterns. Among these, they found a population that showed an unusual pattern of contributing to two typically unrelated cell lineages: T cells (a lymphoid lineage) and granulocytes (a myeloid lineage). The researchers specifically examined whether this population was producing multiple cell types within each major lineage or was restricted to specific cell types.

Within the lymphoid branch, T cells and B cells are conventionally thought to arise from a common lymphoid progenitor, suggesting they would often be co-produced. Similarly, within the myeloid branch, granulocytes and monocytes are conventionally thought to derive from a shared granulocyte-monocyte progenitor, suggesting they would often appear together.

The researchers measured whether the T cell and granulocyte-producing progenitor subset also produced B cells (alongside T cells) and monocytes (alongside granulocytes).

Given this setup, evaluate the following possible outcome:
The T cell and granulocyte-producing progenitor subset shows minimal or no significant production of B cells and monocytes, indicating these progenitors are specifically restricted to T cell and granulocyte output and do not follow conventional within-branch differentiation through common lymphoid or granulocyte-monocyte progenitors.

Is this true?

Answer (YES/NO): YES